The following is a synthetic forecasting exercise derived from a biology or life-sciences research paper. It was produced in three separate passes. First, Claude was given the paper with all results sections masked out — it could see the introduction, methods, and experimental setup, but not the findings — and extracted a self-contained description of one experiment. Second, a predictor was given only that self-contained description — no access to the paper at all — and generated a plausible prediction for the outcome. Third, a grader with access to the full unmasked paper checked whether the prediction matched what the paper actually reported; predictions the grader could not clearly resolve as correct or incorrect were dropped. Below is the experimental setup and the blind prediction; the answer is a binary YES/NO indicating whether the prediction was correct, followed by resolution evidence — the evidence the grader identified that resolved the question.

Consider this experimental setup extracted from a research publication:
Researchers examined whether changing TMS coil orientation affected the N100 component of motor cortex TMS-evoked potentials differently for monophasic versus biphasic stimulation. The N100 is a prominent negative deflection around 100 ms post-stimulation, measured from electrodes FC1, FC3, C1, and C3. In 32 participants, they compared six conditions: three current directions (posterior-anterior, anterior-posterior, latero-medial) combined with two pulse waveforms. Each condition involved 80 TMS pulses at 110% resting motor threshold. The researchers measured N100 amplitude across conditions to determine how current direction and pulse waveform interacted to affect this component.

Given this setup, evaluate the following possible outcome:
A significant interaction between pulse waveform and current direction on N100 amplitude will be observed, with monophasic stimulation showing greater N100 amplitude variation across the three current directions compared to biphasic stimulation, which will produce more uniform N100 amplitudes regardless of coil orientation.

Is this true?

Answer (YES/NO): YES